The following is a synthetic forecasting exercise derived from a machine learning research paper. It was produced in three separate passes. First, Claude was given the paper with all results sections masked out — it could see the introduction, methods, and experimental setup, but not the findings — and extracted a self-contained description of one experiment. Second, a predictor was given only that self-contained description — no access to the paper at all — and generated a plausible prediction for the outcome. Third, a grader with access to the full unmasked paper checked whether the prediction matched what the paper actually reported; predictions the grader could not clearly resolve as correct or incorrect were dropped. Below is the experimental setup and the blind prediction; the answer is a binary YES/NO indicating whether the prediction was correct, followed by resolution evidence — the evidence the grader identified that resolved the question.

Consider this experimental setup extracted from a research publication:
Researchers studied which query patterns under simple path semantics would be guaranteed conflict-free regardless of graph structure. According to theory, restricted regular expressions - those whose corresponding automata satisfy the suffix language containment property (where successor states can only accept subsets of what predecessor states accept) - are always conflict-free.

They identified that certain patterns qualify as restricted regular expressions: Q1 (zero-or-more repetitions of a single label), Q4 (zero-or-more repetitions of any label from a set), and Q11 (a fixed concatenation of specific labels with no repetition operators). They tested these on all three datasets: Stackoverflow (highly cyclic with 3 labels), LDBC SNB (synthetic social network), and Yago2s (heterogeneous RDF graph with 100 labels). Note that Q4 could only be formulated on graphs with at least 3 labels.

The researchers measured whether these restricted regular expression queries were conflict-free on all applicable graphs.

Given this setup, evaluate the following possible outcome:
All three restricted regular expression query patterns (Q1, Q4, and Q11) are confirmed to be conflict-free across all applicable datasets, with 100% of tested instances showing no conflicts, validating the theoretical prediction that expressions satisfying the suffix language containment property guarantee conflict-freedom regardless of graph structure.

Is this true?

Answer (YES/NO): YES